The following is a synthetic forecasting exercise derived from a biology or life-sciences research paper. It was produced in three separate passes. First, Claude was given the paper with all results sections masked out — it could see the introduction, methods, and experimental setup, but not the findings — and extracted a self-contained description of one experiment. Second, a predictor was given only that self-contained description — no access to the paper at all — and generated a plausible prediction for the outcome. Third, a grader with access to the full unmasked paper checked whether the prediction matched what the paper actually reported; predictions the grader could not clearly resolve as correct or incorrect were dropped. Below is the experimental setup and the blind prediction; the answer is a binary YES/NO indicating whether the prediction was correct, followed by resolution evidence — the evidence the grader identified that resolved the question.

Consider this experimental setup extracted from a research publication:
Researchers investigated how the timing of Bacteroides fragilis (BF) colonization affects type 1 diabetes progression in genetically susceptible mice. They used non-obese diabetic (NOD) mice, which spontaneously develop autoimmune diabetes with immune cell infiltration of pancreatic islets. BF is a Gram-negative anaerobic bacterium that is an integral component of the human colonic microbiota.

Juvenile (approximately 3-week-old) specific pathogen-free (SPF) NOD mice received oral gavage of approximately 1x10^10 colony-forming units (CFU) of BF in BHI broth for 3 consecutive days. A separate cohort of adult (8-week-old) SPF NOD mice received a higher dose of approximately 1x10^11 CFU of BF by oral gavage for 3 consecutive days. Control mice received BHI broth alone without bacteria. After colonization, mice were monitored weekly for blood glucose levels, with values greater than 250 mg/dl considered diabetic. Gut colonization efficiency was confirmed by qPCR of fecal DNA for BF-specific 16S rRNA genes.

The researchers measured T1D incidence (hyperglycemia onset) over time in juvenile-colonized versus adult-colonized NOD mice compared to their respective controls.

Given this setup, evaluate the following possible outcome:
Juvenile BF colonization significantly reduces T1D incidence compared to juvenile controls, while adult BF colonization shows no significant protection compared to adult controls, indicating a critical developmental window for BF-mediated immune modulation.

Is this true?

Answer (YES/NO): NO